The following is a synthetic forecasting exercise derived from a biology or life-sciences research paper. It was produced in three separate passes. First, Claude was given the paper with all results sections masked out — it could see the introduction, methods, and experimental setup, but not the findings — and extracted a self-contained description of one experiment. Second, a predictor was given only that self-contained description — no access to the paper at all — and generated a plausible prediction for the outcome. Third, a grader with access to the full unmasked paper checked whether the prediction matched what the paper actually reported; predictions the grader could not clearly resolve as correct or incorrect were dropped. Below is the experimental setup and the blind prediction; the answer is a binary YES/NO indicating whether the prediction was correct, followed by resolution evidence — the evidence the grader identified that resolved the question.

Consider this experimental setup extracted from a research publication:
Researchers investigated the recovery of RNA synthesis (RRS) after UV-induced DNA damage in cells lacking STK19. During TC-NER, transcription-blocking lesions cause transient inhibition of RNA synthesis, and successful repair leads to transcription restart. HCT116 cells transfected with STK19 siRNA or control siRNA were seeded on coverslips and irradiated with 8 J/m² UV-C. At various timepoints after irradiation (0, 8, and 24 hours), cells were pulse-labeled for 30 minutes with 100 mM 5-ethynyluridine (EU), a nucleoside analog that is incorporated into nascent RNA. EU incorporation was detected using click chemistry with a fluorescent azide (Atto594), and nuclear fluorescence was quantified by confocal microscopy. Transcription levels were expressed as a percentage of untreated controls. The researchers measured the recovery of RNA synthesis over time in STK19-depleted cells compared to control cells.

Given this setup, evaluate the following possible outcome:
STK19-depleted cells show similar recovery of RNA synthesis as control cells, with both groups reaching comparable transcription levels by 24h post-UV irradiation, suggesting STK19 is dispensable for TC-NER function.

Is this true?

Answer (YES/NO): NO